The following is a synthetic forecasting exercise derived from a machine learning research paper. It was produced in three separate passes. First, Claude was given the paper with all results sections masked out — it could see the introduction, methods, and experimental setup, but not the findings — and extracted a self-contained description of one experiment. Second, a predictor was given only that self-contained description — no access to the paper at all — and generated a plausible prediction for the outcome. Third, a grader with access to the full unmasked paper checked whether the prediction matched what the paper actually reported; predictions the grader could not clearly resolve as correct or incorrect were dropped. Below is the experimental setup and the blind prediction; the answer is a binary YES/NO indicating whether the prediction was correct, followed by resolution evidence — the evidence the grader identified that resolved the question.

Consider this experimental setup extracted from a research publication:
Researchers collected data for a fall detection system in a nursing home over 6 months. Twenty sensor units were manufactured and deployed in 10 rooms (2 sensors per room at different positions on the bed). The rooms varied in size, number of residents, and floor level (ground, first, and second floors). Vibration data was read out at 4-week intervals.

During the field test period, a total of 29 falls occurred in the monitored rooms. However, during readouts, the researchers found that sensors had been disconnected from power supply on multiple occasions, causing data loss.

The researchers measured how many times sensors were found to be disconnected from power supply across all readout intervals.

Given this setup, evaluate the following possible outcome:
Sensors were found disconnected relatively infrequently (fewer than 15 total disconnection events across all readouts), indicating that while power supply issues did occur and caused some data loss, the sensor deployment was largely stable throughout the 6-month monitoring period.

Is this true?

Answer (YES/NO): NO